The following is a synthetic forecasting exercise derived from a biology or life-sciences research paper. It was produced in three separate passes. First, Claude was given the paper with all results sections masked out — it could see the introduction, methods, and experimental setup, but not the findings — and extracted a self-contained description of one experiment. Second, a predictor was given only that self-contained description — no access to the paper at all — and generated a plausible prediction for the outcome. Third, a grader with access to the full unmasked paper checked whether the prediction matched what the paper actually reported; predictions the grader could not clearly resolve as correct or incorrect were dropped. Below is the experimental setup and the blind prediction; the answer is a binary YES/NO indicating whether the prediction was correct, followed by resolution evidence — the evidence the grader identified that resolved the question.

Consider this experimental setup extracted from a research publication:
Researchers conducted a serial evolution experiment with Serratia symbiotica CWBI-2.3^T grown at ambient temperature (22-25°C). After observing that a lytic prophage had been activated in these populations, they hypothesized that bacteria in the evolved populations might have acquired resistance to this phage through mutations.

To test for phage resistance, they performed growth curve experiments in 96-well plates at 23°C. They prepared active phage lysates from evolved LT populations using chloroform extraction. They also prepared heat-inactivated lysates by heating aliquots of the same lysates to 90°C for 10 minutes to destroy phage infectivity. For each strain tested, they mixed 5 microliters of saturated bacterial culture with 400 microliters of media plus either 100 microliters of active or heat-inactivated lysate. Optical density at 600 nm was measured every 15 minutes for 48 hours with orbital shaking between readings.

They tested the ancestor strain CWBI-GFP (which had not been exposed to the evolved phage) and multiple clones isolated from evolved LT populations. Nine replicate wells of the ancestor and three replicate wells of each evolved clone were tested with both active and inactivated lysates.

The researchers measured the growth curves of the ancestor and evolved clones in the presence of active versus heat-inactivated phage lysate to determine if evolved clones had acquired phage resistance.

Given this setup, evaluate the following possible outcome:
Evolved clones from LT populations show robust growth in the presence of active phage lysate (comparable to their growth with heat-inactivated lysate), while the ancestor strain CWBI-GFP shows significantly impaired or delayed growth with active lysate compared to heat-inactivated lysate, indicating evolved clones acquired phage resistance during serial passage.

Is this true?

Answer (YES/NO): YES